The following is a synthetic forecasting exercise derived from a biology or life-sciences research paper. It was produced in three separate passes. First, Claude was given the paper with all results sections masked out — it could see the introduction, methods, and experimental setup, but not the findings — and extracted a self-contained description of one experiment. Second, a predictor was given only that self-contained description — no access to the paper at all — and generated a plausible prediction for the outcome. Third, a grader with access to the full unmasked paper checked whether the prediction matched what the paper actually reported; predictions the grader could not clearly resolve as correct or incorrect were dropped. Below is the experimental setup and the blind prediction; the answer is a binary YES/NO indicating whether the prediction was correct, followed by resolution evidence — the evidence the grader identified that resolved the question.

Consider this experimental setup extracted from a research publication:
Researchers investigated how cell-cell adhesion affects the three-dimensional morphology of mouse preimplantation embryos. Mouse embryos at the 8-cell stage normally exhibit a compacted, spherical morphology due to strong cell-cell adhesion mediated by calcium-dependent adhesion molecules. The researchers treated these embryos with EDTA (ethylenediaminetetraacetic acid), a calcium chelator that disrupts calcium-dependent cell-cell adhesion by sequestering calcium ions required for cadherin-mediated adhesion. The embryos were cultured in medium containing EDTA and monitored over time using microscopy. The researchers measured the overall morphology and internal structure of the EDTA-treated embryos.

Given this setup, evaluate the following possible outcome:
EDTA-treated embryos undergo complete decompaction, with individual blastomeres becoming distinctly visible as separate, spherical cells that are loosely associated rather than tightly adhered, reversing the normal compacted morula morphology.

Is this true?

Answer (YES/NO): NO